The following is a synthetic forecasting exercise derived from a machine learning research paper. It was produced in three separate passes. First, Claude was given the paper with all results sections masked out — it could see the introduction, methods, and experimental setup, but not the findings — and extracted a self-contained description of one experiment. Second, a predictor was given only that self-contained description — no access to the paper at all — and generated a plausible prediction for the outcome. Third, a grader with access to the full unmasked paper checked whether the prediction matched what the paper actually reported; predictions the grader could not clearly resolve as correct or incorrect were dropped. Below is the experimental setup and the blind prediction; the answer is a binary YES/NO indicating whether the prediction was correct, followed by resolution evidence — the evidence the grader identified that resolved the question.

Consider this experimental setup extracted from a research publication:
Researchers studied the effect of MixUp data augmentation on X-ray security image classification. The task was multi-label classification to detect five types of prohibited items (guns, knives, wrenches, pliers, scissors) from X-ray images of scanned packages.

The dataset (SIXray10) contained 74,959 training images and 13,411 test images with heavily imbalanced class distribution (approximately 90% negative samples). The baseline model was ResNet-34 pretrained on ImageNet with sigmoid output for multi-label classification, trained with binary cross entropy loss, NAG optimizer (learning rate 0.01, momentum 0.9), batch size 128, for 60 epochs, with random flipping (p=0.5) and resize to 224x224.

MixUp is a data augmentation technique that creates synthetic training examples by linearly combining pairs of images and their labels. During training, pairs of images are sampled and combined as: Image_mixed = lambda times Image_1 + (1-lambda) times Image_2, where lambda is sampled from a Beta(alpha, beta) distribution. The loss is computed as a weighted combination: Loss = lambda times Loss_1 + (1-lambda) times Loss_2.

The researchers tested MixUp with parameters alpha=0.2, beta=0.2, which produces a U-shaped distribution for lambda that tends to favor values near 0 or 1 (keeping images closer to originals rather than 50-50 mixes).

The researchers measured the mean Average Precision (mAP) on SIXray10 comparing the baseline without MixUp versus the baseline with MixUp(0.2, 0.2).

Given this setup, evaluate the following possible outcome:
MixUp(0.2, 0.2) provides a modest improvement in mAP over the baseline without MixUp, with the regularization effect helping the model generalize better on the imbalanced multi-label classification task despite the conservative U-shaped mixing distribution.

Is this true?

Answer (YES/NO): NO